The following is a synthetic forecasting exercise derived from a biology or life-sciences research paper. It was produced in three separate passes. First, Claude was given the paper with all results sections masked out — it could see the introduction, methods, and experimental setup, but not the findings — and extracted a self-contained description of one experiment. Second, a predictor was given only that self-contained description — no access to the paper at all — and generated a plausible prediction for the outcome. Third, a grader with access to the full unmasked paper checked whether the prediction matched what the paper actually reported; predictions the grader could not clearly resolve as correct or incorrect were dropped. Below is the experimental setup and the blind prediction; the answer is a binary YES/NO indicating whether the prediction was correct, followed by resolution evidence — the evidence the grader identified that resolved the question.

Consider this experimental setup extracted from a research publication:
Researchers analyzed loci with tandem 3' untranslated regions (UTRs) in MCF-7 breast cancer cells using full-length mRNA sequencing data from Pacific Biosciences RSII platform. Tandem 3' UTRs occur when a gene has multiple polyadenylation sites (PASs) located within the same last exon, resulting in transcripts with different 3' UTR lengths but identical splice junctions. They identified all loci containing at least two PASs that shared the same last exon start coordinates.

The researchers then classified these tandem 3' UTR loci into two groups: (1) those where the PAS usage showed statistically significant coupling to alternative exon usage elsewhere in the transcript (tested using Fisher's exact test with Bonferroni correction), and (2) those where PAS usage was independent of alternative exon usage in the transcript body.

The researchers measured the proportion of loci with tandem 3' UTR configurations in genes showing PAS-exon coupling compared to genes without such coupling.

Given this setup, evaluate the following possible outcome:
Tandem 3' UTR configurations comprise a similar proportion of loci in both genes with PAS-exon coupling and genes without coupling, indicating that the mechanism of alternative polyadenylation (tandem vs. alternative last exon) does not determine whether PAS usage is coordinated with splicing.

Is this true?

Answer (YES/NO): NO